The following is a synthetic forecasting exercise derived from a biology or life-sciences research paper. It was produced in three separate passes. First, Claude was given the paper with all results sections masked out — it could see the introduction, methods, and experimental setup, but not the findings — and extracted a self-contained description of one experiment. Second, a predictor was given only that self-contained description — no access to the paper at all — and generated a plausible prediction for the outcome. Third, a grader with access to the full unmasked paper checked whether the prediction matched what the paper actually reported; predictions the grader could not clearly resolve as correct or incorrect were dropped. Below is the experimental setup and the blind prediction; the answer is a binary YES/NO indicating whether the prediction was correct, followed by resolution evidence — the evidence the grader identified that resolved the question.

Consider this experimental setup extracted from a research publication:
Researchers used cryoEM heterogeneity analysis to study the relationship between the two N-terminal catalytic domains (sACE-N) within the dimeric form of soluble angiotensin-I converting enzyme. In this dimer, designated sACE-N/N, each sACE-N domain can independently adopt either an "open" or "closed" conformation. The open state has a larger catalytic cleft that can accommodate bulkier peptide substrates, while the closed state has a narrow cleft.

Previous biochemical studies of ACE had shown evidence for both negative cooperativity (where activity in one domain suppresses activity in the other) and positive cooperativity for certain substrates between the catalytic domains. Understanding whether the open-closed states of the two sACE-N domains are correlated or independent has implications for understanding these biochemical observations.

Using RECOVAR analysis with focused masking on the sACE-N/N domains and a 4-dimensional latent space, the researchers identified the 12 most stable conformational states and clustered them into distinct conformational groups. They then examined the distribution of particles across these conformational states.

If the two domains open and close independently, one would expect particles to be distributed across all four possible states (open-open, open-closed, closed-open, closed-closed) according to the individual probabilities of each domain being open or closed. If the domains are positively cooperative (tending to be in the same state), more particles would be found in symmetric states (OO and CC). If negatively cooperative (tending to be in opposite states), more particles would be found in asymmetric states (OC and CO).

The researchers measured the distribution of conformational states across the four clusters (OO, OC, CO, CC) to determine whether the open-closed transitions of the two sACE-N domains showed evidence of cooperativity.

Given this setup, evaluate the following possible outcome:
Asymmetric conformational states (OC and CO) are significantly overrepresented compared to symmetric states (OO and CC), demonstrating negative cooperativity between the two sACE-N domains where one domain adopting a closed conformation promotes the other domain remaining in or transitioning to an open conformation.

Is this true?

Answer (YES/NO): NO